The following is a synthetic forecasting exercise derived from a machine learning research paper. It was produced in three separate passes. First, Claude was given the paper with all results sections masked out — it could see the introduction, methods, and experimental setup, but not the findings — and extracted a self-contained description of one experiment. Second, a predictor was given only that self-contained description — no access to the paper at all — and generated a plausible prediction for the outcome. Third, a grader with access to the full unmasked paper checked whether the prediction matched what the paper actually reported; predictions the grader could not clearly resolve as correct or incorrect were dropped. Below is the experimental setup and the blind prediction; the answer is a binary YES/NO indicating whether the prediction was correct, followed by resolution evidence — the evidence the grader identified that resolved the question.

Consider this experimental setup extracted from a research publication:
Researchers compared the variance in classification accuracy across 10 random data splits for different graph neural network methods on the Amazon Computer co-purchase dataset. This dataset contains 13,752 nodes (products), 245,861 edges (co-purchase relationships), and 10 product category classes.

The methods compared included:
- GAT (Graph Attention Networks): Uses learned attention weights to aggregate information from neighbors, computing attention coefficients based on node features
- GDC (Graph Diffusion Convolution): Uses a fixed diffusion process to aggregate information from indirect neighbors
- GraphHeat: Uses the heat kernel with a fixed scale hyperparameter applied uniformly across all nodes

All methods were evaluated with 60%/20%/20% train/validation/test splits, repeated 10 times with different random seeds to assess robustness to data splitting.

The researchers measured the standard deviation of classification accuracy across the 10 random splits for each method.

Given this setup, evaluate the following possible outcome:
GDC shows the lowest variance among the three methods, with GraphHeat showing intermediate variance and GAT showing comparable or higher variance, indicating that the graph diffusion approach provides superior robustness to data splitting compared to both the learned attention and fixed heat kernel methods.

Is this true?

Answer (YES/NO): NO